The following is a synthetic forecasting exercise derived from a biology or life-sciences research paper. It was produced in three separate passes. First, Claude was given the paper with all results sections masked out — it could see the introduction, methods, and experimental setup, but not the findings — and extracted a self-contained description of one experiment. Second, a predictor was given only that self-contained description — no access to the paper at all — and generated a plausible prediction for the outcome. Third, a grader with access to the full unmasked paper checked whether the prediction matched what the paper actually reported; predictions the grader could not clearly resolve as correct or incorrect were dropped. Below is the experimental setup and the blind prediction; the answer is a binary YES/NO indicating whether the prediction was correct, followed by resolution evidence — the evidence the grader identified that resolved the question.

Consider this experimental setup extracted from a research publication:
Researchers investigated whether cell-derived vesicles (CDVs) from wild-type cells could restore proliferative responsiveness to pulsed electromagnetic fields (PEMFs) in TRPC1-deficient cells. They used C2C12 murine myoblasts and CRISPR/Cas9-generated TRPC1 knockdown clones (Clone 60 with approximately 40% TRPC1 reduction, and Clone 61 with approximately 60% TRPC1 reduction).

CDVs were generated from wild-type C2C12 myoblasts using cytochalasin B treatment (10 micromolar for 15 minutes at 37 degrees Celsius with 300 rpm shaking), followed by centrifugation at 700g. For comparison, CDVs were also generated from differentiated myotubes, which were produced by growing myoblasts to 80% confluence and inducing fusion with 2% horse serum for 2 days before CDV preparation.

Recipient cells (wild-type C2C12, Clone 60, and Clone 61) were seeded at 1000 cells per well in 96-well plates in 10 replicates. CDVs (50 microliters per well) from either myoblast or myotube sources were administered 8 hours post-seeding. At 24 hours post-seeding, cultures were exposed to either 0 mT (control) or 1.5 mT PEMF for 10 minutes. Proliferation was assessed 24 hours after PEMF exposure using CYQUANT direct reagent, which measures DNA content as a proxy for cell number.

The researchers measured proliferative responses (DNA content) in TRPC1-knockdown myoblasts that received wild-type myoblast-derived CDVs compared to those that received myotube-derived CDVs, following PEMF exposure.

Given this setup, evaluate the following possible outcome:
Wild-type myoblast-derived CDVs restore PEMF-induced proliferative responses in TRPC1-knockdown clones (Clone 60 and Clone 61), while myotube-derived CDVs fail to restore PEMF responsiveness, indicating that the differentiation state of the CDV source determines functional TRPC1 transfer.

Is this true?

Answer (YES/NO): NO